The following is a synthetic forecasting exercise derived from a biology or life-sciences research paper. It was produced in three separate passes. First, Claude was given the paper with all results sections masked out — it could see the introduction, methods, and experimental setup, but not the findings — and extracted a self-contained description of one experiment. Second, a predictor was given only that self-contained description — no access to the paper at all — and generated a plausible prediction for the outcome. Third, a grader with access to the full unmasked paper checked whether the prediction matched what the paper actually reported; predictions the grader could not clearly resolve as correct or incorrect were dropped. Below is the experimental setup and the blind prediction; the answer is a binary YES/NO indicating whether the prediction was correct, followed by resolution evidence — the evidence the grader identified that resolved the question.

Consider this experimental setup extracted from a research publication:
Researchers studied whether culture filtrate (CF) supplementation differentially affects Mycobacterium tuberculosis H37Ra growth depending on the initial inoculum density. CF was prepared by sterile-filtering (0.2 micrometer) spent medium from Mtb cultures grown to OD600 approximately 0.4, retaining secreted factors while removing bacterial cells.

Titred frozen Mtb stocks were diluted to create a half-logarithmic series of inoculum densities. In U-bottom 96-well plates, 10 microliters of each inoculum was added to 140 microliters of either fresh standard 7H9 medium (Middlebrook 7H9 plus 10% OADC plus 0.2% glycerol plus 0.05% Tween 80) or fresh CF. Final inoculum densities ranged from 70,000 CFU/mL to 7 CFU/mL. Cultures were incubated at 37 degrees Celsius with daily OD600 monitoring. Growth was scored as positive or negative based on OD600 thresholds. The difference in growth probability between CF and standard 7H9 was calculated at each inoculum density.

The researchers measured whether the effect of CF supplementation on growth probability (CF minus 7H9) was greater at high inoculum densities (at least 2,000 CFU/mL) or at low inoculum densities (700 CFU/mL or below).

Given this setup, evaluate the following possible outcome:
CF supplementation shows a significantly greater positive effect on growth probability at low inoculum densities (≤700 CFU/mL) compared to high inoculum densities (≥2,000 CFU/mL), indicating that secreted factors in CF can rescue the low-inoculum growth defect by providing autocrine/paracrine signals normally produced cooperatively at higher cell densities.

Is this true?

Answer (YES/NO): YES